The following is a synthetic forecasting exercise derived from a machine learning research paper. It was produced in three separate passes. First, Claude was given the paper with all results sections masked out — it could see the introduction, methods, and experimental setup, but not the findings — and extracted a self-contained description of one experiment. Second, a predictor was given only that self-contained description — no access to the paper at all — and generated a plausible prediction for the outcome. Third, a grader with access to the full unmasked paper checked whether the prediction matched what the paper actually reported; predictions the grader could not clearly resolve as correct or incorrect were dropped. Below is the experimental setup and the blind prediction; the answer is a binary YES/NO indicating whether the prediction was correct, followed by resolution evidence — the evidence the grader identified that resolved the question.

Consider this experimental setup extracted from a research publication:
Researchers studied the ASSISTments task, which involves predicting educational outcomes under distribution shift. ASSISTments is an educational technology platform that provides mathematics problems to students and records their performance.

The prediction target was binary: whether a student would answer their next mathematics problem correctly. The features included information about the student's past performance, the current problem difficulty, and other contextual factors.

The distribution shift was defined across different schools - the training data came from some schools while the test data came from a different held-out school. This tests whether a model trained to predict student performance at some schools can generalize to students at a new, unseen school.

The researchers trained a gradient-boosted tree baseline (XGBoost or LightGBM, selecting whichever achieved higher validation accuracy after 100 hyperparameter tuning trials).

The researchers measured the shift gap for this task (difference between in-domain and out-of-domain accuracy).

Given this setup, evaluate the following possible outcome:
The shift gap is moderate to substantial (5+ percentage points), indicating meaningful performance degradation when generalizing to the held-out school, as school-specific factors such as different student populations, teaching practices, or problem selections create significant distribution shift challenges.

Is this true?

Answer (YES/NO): YES